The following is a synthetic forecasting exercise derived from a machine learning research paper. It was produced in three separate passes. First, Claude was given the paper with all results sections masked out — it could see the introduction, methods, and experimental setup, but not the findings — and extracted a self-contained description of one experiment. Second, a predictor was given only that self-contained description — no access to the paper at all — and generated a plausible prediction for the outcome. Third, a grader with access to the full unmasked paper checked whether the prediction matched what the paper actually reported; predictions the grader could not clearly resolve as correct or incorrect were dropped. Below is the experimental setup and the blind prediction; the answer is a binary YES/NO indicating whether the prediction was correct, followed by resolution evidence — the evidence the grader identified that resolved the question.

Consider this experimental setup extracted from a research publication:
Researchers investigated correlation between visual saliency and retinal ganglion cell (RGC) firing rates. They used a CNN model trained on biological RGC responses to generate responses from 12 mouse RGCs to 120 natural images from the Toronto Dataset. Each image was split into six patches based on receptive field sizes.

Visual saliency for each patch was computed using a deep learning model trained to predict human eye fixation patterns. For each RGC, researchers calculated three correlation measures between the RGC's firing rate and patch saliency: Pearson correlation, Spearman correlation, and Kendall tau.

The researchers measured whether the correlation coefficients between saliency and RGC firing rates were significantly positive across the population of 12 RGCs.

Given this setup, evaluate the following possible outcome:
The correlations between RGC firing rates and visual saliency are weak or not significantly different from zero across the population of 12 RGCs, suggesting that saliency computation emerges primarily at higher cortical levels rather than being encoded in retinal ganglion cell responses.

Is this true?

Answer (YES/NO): YES